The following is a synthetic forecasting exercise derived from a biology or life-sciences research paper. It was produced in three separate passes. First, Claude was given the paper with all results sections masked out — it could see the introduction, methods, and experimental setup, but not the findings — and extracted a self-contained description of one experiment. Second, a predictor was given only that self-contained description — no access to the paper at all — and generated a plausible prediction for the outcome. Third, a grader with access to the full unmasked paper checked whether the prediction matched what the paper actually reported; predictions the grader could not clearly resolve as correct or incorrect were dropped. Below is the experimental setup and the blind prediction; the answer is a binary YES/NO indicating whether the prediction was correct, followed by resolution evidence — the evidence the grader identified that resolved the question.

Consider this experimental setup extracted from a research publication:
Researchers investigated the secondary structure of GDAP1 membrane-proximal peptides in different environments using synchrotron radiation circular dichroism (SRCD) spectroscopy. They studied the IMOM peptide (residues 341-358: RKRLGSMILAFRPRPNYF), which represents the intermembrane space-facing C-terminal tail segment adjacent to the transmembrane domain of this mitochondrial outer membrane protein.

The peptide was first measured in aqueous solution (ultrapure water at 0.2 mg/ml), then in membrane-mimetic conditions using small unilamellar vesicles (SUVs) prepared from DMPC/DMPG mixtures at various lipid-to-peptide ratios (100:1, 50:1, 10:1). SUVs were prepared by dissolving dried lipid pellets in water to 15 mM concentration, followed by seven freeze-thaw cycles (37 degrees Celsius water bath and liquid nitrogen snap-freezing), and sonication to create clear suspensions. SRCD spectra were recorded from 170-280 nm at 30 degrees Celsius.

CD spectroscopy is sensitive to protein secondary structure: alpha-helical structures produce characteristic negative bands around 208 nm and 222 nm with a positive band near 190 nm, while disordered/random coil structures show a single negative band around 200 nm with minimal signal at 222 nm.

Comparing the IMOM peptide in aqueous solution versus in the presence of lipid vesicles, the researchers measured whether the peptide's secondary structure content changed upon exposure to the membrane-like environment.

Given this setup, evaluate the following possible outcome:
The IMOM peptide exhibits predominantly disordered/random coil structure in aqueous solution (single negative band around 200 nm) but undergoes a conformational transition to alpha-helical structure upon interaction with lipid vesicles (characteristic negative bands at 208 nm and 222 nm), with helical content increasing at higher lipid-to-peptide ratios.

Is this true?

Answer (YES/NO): YES